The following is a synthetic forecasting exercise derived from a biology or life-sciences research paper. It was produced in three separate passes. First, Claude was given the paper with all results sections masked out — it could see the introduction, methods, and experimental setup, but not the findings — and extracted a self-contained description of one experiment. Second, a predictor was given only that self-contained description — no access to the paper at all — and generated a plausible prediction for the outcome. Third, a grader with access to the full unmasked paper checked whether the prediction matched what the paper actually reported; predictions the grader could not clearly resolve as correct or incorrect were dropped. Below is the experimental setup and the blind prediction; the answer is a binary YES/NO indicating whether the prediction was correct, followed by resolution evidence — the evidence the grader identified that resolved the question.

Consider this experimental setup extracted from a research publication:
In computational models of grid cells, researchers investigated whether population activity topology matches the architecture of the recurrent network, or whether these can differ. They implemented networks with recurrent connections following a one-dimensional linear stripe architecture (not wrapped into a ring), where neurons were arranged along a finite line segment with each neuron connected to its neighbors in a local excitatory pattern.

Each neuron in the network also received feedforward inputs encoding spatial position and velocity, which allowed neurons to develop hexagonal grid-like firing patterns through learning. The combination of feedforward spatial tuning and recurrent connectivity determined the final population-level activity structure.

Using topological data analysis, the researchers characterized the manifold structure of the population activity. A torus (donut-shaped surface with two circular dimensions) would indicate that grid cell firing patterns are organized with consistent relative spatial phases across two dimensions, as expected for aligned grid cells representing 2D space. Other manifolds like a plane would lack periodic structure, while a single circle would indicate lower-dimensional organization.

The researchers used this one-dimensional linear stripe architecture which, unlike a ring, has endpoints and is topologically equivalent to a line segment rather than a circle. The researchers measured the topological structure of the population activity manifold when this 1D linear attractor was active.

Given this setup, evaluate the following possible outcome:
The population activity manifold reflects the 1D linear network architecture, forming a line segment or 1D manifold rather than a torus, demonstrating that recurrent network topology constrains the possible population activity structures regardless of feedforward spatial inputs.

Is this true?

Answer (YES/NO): NO